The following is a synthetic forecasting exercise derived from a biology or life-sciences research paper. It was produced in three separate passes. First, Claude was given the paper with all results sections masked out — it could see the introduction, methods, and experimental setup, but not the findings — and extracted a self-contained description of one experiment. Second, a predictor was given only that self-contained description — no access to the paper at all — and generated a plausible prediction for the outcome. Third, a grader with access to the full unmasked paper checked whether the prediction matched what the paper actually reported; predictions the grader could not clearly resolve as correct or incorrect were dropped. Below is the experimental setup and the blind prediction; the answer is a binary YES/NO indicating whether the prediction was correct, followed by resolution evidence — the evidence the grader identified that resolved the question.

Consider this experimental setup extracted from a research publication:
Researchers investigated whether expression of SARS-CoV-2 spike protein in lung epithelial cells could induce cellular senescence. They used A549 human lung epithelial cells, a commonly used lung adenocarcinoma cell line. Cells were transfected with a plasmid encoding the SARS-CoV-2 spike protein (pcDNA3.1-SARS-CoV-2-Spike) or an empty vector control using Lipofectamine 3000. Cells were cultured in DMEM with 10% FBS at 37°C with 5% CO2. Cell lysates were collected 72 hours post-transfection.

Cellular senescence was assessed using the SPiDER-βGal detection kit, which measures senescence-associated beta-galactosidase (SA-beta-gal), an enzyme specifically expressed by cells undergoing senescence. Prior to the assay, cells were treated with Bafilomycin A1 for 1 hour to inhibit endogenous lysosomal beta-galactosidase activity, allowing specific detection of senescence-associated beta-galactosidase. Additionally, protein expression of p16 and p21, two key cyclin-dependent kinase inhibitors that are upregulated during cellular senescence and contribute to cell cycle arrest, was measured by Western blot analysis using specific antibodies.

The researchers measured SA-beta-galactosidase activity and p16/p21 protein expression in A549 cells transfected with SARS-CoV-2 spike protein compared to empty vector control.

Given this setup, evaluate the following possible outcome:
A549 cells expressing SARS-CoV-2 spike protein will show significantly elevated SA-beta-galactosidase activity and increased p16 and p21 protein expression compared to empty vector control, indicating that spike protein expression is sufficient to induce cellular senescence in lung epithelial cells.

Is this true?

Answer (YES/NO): YES